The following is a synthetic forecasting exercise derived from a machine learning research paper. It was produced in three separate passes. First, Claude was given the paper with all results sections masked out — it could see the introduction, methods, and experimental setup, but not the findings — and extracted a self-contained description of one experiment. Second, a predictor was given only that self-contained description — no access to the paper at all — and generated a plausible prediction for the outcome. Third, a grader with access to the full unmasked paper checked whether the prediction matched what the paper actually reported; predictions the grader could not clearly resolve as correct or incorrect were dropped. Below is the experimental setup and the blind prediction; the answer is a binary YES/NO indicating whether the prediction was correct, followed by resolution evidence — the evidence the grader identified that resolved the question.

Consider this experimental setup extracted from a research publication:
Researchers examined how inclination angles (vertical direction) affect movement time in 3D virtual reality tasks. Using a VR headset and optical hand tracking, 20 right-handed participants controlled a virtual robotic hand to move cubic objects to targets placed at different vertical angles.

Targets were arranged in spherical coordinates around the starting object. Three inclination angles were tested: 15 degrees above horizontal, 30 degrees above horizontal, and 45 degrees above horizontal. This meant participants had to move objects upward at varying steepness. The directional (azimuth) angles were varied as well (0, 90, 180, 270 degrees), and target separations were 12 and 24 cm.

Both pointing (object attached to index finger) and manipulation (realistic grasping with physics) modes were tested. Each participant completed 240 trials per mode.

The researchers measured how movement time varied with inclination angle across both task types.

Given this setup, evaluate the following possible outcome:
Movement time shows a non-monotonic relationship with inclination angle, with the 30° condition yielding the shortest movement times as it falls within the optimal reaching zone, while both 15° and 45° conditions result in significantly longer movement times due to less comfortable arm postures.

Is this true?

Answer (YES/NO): NO